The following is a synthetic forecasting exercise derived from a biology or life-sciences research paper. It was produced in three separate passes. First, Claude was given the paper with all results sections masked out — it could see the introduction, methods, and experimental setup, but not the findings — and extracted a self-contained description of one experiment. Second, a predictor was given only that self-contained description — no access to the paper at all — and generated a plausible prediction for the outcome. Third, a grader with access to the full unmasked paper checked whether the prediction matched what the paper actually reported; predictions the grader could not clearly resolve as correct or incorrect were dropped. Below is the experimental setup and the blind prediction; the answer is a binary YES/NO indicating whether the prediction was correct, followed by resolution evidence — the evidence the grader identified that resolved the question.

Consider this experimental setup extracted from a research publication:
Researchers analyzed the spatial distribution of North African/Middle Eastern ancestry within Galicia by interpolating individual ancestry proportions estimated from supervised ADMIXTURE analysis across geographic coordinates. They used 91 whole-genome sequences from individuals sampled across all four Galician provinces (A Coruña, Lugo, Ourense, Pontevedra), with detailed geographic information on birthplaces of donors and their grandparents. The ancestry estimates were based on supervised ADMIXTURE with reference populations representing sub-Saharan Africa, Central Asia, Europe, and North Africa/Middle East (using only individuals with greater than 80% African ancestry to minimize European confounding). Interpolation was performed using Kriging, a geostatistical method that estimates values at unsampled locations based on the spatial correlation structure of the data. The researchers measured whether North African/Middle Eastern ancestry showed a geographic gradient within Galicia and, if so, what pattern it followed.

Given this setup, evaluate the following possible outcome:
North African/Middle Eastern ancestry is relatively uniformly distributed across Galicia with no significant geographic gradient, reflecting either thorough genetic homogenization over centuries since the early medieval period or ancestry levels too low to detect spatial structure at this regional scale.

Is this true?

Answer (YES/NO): NO